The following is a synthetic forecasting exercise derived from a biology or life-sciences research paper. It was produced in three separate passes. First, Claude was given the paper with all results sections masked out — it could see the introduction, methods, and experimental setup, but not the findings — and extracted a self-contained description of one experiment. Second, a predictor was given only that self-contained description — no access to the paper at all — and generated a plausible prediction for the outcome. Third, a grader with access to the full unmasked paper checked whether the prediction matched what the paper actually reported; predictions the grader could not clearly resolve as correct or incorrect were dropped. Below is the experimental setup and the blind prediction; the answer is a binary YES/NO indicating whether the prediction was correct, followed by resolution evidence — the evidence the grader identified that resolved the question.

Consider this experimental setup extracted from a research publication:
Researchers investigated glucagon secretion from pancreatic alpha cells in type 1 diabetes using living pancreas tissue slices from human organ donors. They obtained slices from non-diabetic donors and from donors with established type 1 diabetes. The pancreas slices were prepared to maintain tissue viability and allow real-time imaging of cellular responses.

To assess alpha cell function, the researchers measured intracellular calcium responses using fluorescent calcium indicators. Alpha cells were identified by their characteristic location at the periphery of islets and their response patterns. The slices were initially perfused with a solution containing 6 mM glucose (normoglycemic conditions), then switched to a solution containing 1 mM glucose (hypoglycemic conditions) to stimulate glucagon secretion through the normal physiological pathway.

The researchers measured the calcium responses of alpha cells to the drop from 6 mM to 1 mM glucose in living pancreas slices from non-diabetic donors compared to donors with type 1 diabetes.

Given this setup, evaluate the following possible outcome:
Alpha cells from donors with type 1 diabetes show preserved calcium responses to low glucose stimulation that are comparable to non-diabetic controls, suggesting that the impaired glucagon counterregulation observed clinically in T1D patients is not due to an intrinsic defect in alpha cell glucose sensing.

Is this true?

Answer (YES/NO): NO